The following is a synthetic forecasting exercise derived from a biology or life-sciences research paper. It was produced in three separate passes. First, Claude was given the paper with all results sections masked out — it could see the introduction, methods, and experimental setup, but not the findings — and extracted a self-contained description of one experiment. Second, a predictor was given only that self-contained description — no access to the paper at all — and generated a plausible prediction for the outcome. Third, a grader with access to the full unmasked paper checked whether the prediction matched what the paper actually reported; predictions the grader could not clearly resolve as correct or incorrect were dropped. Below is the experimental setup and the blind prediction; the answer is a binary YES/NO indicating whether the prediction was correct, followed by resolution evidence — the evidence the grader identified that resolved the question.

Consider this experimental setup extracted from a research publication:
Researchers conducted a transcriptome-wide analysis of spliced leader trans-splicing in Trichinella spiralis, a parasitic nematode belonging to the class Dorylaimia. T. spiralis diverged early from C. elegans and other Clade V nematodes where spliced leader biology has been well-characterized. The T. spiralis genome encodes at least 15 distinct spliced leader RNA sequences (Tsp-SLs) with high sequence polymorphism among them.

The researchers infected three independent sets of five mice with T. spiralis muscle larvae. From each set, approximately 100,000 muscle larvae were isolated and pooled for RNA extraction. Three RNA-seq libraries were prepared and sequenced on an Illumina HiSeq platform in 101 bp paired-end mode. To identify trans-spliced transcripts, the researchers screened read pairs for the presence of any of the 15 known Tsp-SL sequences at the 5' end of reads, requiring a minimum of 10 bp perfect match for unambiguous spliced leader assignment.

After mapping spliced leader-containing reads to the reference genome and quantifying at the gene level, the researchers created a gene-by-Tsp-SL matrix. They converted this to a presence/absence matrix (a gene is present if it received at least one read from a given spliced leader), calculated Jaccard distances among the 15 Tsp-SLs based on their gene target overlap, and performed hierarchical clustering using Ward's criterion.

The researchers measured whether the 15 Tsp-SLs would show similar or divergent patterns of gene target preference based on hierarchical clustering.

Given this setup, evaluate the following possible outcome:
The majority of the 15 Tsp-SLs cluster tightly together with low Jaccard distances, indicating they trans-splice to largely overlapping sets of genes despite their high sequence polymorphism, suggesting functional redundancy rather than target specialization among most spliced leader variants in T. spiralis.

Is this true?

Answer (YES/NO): NO